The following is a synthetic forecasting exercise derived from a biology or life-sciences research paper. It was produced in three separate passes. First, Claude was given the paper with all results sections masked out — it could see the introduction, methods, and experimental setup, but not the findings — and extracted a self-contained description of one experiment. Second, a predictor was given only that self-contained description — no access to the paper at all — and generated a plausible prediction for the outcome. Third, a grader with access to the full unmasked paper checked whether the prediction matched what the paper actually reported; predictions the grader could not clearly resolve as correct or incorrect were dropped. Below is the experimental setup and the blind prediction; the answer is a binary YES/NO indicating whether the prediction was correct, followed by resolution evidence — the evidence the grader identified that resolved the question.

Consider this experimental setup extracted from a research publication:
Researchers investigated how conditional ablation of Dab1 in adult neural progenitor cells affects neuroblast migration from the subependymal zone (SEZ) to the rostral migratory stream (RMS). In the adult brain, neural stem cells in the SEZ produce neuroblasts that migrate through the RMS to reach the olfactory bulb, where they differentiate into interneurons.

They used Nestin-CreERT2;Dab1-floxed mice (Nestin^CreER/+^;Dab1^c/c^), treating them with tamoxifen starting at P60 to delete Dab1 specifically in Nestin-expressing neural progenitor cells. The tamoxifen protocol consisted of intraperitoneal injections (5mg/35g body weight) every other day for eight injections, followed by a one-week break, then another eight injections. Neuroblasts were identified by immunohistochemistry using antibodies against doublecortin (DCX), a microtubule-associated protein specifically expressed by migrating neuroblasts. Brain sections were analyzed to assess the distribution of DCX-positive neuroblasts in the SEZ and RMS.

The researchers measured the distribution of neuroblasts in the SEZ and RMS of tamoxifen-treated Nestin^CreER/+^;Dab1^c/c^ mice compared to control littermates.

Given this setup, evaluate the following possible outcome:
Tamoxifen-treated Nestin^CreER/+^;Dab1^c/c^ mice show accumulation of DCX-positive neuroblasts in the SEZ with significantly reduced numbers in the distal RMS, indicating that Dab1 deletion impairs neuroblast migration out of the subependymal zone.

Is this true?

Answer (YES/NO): YES